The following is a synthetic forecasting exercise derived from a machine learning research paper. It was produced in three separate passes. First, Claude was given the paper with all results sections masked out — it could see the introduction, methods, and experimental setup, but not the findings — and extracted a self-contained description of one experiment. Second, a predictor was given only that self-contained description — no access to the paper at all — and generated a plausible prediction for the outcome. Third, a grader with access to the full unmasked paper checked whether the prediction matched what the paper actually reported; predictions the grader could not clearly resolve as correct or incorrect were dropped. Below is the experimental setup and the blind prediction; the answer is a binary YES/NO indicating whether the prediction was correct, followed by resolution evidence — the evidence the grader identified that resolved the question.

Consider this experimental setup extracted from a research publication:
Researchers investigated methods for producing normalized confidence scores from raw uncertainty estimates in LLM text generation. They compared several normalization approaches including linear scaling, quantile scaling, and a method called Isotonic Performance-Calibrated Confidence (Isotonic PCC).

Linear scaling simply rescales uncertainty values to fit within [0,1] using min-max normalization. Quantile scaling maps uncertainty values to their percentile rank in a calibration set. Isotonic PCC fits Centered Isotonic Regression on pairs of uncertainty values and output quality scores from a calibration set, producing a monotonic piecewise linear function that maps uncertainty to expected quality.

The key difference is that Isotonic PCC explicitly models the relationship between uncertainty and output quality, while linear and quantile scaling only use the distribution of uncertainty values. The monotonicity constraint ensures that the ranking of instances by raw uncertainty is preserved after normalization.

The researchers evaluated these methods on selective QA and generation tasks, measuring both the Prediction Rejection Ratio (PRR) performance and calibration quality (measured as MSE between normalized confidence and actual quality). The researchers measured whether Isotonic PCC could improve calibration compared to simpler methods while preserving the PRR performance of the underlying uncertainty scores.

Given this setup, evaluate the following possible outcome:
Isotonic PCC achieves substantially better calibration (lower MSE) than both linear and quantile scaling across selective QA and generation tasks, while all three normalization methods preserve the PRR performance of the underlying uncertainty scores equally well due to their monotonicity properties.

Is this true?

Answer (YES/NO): YES